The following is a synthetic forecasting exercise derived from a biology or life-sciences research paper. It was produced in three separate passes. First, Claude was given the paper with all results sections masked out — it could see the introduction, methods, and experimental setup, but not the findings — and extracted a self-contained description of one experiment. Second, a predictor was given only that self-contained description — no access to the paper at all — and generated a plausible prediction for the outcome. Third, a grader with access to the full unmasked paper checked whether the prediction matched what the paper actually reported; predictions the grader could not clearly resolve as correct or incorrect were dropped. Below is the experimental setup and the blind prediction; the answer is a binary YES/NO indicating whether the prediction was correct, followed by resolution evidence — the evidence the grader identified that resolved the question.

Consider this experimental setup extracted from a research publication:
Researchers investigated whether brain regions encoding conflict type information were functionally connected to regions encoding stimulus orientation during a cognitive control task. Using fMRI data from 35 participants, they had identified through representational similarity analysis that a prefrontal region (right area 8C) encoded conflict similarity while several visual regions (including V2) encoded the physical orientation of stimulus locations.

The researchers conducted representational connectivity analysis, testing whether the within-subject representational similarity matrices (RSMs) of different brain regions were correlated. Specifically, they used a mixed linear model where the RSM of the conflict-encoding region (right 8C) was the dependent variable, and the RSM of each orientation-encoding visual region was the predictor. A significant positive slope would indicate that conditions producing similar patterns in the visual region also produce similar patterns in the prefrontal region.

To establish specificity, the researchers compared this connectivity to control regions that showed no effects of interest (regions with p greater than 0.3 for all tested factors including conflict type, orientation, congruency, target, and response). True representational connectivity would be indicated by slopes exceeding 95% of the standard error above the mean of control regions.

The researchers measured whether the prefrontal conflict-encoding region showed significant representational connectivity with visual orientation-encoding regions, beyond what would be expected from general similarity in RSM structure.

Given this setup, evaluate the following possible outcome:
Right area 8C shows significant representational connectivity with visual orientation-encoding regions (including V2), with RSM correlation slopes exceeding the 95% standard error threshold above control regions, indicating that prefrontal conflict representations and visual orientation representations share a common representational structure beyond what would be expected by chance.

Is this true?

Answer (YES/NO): YES